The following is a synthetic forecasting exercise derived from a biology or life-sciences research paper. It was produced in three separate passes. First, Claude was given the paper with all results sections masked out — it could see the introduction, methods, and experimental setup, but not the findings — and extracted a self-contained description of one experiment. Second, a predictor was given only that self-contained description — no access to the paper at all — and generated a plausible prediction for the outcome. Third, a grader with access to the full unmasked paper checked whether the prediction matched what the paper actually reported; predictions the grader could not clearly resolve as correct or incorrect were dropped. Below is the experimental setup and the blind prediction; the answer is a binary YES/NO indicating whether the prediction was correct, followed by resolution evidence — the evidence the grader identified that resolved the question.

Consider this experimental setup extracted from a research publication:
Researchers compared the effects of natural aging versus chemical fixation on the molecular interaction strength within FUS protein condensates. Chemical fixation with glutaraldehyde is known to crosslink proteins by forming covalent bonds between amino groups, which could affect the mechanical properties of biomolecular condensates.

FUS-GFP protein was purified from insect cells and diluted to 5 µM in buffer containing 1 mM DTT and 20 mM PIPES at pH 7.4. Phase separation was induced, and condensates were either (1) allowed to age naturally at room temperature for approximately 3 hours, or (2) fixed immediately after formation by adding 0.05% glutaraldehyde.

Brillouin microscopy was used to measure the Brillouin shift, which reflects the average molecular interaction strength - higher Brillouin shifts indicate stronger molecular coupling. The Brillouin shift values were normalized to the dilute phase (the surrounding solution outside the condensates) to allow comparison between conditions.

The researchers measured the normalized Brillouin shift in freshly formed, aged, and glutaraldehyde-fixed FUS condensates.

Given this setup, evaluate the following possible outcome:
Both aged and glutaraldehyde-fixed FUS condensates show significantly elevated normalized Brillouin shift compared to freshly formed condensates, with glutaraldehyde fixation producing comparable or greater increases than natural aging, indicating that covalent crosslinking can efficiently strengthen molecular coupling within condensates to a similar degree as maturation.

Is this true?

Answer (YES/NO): NO